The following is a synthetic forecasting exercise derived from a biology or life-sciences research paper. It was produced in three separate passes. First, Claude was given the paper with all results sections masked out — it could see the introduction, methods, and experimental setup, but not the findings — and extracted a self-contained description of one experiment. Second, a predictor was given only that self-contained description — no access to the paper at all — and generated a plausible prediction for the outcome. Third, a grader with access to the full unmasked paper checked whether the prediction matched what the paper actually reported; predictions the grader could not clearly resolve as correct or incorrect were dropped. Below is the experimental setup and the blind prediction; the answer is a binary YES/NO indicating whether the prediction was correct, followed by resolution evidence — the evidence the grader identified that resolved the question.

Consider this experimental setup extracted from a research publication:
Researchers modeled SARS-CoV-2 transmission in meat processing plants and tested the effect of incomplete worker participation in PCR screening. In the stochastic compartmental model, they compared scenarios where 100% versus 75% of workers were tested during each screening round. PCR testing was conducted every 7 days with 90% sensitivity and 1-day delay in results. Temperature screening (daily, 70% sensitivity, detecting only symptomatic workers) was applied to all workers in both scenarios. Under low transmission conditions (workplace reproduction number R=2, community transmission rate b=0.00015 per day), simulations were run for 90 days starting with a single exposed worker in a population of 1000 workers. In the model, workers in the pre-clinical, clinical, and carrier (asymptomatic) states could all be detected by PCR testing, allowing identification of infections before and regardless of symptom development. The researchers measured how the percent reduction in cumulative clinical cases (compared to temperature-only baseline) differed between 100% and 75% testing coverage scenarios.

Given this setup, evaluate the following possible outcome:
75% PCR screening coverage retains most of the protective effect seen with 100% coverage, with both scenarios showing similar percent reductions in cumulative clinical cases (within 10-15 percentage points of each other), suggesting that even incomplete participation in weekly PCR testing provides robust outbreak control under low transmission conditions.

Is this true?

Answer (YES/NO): YES